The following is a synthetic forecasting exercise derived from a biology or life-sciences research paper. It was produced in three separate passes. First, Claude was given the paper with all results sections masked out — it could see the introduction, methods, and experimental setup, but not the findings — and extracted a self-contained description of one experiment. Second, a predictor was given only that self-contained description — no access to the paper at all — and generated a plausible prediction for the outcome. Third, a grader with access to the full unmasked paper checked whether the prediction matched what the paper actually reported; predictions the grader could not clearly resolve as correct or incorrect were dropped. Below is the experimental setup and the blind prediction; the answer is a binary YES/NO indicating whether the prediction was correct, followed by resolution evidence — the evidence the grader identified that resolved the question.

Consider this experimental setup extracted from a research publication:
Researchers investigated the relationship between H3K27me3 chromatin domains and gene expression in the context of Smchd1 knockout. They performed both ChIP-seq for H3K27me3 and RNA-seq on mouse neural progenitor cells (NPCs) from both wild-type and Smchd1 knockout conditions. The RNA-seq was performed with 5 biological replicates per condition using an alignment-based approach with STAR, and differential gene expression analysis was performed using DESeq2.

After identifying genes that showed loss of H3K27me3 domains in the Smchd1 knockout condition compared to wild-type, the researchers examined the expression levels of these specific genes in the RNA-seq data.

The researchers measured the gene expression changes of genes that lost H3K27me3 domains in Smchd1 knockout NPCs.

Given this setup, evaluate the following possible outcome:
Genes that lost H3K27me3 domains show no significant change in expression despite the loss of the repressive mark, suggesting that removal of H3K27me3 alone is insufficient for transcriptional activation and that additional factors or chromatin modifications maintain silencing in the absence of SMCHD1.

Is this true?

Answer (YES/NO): NO